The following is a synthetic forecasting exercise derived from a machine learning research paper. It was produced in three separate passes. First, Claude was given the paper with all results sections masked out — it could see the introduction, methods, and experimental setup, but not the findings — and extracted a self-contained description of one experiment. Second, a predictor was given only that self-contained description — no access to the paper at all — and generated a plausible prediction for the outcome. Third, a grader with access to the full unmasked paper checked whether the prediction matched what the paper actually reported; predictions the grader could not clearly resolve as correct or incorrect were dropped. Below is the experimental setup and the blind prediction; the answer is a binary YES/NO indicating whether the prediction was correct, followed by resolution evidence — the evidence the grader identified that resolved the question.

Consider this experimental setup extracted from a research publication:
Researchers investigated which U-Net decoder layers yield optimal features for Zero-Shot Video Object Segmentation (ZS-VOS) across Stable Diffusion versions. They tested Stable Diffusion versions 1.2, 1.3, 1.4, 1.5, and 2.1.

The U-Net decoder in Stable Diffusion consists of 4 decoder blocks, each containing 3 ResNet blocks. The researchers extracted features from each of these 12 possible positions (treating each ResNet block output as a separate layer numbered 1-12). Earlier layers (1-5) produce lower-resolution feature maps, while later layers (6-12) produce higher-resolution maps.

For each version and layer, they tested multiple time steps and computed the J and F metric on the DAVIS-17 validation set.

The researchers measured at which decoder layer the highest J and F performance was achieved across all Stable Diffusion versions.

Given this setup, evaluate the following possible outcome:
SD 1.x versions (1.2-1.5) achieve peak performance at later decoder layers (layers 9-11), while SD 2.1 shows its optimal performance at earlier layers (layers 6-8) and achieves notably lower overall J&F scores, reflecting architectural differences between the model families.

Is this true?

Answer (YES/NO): NO